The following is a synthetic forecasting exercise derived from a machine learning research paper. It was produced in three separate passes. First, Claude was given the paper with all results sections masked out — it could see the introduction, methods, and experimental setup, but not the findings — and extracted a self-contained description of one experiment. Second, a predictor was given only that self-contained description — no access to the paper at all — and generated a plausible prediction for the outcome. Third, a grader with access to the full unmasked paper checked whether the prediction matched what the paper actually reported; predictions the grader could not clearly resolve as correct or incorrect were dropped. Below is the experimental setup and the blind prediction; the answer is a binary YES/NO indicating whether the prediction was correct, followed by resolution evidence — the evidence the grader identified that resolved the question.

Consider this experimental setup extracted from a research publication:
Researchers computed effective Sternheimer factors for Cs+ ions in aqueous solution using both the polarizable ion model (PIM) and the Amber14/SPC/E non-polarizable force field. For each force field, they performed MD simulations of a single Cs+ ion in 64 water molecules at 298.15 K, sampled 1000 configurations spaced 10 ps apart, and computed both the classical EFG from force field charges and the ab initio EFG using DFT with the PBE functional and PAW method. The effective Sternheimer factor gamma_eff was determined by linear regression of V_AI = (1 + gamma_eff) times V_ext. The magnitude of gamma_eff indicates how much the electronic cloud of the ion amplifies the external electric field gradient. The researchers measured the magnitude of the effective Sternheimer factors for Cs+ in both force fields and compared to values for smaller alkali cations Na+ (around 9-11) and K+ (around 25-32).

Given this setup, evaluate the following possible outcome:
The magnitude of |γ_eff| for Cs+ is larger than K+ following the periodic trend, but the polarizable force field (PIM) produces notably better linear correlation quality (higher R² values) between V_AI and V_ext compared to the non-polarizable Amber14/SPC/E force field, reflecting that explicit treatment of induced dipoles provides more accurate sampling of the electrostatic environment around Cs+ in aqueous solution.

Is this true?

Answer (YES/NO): NO